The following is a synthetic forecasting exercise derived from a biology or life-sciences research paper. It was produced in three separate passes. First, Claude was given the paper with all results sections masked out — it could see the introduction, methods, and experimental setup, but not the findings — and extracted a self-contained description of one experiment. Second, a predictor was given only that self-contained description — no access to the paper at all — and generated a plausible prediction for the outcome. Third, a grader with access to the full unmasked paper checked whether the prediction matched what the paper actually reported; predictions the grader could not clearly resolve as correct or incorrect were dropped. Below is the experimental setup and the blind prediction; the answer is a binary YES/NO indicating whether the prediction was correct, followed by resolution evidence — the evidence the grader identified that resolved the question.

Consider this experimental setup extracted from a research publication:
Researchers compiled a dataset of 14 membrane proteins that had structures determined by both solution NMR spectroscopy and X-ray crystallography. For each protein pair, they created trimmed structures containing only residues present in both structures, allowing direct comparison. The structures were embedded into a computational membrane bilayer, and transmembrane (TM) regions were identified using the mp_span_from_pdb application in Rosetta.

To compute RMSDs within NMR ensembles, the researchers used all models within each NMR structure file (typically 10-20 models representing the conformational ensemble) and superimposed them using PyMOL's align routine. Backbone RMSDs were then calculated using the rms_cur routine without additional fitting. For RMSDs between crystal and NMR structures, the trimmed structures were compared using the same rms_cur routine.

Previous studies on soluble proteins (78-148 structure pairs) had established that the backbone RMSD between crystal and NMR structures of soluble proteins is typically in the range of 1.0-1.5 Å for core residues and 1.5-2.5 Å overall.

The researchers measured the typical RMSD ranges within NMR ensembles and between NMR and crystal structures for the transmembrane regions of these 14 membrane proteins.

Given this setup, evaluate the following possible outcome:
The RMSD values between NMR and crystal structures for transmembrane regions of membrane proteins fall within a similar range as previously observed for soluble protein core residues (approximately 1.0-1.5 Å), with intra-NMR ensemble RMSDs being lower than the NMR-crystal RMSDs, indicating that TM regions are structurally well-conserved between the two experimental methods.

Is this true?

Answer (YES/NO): NO